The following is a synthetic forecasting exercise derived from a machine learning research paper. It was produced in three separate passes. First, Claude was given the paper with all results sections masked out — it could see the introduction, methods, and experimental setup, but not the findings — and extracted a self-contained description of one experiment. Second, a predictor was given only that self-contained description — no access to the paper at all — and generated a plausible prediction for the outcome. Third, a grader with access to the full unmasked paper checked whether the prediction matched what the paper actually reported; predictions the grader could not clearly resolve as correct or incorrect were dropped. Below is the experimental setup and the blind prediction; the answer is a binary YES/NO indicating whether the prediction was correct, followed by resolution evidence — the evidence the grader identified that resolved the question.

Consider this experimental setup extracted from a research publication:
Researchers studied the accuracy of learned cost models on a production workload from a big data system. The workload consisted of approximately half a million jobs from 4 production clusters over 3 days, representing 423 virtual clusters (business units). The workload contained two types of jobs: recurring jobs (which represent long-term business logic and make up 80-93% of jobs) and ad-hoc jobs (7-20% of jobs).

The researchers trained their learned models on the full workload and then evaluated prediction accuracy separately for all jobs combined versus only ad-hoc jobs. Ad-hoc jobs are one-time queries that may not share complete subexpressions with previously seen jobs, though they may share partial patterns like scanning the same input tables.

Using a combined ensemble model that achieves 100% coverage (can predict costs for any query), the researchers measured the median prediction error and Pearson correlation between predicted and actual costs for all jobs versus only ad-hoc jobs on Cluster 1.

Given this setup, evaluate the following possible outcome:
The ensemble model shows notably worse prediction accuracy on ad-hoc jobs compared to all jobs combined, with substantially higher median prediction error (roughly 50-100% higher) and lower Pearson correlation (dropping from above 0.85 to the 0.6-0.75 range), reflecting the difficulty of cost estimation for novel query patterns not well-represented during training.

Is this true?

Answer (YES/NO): NO